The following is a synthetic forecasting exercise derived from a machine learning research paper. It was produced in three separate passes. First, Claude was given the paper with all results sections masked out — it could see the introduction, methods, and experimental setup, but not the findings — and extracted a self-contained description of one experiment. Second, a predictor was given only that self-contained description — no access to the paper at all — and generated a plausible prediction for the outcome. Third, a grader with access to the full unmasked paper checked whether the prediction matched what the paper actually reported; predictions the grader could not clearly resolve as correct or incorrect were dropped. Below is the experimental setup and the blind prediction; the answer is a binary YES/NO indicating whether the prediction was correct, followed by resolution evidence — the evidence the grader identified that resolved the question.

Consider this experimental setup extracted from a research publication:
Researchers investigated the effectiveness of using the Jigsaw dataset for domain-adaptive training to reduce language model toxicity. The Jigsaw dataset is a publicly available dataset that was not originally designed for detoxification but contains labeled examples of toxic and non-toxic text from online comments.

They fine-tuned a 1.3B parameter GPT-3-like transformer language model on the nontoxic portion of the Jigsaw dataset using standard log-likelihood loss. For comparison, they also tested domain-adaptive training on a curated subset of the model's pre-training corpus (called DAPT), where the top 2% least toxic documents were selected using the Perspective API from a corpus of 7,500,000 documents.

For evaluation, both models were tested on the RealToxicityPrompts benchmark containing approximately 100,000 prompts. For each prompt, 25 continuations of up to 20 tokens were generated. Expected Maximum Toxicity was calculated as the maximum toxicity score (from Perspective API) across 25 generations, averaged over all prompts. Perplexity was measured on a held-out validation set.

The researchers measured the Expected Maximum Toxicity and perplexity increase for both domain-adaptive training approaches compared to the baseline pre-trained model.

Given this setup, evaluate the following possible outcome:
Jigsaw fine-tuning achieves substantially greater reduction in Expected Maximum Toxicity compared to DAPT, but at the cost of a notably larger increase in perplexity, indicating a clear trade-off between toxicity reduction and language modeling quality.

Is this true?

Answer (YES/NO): NO